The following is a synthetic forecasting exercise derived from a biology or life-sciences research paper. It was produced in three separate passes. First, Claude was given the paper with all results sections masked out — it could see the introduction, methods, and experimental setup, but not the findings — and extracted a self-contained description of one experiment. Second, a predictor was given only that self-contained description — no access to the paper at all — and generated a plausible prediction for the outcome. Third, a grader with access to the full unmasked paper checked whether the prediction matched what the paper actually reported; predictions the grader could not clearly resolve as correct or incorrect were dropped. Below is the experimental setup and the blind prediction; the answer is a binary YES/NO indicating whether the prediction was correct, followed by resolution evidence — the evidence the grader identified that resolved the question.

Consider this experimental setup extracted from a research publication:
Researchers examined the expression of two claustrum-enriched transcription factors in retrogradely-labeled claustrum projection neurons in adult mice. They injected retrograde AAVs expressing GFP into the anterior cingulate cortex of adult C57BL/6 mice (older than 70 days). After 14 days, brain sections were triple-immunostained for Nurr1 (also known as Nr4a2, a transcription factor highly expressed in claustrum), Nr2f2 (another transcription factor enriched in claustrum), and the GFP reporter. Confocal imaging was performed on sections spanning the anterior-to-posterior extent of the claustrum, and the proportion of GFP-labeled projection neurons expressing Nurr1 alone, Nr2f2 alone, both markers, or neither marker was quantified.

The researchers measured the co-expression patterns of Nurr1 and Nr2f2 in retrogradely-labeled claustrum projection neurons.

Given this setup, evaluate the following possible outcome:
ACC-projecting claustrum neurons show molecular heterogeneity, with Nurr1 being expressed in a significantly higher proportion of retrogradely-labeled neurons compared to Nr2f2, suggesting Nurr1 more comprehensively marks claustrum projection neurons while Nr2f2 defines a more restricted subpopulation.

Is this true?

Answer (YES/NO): YES